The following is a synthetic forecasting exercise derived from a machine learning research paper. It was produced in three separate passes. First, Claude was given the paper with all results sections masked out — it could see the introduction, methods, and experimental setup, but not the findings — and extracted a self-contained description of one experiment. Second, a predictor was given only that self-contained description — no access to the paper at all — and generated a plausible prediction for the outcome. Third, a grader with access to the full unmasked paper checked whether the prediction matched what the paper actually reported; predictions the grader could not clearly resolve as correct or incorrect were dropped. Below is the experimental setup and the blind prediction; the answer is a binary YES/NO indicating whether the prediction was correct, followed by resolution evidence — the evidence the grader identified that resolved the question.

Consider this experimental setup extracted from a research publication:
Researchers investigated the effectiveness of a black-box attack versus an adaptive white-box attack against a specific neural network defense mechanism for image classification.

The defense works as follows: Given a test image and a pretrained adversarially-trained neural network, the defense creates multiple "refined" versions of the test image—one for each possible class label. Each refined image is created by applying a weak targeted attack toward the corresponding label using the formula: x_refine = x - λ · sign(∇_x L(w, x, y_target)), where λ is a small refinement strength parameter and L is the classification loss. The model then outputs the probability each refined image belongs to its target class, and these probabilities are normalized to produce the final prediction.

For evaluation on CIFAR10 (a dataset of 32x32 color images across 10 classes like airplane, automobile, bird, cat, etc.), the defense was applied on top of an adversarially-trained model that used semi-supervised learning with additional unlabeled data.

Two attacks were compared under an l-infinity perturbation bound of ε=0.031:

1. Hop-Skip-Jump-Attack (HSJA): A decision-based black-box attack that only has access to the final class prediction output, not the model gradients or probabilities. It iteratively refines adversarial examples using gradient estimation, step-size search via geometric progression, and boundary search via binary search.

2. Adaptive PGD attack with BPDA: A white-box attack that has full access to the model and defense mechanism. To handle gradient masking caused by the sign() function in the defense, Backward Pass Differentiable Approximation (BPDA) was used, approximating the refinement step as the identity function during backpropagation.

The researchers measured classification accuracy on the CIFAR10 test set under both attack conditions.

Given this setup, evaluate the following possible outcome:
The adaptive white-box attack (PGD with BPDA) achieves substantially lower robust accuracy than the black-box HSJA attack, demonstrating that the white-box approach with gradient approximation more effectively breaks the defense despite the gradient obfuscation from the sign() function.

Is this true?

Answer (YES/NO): YES